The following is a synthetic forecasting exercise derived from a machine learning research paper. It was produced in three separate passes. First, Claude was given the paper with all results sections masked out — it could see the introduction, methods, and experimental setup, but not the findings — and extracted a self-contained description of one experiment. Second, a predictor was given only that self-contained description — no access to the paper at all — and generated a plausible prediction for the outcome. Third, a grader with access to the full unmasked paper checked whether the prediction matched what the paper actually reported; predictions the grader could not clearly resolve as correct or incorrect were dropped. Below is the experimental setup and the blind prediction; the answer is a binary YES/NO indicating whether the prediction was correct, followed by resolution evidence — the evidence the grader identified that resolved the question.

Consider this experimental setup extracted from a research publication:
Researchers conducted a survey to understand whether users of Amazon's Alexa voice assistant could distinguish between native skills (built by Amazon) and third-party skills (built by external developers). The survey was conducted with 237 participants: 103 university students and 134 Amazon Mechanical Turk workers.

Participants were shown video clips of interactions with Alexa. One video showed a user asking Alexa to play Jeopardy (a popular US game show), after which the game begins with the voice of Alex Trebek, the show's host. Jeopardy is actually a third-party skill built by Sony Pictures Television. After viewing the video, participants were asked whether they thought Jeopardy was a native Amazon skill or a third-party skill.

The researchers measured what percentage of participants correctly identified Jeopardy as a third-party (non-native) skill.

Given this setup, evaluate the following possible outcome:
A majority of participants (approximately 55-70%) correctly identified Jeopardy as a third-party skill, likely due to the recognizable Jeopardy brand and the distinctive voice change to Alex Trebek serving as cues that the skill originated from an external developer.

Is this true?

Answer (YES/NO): NO